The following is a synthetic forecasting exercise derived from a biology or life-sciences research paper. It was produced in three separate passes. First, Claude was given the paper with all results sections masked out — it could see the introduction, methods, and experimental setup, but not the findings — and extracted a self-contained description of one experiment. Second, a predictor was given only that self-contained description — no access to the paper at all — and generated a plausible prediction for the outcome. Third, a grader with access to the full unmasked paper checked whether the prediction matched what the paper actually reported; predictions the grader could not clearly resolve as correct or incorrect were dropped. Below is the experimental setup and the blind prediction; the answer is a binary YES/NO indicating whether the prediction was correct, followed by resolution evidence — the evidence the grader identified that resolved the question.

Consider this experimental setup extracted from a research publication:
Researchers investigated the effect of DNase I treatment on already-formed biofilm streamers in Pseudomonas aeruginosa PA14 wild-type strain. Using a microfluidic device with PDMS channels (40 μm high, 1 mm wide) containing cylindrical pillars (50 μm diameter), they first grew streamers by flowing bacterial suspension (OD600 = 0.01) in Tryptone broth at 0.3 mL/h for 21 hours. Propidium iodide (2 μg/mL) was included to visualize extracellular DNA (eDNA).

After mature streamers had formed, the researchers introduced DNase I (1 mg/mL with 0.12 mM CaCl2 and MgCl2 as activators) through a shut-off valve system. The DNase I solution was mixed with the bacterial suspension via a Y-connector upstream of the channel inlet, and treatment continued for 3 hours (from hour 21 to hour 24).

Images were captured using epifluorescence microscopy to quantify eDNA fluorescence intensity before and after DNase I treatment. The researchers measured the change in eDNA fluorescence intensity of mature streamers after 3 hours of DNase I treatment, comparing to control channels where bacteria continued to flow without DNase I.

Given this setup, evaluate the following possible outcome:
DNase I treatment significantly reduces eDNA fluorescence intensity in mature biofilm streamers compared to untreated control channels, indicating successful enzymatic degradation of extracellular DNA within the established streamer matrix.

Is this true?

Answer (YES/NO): YES